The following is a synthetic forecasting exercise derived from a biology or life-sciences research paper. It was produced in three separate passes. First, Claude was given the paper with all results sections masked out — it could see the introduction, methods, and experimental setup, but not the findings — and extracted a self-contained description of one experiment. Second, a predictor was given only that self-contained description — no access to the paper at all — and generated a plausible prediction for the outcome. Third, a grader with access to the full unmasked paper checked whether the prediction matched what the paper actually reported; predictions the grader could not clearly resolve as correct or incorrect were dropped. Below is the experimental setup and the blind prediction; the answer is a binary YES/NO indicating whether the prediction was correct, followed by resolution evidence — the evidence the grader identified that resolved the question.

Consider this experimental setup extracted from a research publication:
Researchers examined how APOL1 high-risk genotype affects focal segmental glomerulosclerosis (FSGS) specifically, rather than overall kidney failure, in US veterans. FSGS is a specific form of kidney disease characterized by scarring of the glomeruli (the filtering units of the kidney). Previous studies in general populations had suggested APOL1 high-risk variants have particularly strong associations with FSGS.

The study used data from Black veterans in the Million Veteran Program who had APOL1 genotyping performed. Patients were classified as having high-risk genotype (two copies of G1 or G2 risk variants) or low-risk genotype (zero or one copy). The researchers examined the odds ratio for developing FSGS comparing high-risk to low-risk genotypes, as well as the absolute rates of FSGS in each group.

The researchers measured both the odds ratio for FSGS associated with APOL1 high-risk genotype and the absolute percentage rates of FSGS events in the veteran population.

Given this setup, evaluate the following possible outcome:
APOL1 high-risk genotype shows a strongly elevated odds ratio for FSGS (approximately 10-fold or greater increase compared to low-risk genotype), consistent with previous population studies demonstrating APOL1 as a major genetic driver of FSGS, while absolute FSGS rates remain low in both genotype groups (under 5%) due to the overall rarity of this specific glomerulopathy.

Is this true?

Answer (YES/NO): NO